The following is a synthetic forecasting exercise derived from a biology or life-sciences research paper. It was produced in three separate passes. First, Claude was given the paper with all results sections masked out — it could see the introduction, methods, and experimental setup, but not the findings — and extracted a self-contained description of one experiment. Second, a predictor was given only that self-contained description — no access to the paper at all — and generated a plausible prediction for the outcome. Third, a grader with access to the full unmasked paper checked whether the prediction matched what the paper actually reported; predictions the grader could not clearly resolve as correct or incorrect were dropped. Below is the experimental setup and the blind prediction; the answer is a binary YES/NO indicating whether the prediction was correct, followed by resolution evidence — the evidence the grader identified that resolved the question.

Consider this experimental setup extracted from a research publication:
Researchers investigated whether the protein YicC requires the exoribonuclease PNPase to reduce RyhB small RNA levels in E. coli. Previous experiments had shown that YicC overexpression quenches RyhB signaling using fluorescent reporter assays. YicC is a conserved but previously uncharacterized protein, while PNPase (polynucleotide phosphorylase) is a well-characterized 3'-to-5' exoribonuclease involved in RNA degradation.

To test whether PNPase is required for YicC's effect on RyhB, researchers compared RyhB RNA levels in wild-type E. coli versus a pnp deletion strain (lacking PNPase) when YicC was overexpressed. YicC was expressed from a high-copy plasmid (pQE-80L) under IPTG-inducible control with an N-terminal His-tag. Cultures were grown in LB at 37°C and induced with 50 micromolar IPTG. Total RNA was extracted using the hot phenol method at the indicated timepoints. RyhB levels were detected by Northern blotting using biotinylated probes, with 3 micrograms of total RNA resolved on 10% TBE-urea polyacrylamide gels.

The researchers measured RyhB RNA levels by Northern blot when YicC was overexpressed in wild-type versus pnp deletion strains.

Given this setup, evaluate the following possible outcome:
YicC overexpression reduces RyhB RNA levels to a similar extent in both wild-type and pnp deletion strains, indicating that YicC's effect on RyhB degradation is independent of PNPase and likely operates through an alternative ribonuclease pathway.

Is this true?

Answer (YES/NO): NO